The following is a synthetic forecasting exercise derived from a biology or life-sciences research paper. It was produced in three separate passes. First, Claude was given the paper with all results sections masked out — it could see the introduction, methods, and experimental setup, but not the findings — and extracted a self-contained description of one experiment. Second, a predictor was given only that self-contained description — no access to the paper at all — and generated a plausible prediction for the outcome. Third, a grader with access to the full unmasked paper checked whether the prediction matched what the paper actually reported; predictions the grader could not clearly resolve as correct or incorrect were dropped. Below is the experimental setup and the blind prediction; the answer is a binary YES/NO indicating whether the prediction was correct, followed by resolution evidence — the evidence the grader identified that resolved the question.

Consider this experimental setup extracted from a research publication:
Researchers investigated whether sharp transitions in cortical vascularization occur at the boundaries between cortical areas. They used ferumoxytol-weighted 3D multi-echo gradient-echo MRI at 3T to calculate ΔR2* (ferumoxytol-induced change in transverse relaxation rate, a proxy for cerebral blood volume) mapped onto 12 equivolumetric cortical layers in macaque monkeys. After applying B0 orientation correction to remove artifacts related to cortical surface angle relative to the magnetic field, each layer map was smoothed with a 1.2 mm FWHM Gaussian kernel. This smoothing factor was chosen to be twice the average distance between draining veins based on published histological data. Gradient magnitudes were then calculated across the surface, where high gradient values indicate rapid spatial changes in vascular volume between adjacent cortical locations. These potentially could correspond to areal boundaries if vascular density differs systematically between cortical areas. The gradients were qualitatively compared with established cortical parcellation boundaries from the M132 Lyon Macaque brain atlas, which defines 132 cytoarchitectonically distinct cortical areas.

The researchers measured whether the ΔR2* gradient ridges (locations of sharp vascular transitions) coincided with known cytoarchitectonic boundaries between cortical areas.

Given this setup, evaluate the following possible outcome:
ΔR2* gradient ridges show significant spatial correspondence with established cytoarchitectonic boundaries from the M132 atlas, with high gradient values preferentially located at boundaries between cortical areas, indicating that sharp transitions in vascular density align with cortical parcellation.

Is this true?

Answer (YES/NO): YES